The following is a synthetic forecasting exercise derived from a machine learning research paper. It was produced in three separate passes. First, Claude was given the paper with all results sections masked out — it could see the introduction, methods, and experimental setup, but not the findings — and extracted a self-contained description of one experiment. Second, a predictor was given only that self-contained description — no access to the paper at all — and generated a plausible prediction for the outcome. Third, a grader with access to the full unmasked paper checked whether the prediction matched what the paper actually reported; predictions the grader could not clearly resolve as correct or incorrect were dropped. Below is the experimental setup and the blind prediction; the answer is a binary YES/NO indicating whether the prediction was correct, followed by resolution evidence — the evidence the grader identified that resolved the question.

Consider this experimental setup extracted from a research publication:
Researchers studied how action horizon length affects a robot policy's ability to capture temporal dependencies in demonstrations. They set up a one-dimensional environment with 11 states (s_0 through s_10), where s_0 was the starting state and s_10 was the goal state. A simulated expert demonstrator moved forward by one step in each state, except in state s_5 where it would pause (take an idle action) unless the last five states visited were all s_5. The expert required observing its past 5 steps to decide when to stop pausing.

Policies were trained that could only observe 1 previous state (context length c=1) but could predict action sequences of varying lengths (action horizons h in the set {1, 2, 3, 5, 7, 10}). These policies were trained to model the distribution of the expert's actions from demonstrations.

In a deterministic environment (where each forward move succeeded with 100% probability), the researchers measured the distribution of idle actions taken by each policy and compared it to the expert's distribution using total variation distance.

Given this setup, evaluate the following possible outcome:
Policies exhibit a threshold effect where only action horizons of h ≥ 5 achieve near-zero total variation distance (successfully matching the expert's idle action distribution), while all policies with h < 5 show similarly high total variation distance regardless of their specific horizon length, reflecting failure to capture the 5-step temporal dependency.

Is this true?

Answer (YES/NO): NO